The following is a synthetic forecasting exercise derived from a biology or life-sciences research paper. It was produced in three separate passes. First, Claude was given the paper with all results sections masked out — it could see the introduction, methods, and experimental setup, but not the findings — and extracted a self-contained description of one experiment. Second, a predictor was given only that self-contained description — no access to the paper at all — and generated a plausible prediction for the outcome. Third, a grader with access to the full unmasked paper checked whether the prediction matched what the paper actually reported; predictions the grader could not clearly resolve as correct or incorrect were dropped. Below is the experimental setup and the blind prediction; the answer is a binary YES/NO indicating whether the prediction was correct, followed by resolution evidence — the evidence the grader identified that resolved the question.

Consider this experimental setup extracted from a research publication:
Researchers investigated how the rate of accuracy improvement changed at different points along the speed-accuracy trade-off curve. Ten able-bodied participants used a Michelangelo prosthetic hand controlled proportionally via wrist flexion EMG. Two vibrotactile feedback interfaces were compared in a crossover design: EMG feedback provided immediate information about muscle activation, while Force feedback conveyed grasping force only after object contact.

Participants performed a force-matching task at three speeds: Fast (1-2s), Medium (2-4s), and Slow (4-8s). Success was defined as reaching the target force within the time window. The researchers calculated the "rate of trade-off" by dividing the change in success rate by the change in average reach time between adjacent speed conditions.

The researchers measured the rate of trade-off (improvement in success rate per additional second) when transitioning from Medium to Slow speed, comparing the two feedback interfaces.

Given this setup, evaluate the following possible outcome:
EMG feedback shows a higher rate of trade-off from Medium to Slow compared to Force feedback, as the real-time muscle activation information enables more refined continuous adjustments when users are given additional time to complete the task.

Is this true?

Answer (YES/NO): NO